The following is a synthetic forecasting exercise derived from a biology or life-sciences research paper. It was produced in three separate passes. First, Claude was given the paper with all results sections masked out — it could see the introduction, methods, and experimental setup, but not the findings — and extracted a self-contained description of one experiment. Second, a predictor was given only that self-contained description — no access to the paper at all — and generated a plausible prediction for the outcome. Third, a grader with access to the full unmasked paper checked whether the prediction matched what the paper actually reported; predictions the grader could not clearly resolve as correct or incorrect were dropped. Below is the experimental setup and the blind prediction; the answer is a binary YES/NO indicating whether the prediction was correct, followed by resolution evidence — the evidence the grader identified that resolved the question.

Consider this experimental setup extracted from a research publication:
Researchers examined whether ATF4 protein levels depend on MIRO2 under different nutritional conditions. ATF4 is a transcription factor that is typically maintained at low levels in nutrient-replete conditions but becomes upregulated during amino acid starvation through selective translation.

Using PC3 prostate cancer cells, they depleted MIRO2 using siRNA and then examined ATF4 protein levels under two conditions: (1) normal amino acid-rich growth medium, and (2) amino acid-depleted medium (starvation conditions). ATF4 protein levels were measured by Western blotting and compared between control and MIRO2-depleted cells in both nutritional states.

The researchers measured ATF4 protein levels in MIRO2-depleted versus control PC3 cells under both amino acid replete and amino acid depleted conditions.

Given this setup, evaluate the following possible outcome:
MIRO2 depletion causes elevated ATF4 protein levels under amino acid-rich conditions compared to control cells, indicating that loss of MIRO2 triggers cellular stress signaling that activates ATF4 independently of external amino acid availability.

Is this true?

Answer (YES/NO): NO